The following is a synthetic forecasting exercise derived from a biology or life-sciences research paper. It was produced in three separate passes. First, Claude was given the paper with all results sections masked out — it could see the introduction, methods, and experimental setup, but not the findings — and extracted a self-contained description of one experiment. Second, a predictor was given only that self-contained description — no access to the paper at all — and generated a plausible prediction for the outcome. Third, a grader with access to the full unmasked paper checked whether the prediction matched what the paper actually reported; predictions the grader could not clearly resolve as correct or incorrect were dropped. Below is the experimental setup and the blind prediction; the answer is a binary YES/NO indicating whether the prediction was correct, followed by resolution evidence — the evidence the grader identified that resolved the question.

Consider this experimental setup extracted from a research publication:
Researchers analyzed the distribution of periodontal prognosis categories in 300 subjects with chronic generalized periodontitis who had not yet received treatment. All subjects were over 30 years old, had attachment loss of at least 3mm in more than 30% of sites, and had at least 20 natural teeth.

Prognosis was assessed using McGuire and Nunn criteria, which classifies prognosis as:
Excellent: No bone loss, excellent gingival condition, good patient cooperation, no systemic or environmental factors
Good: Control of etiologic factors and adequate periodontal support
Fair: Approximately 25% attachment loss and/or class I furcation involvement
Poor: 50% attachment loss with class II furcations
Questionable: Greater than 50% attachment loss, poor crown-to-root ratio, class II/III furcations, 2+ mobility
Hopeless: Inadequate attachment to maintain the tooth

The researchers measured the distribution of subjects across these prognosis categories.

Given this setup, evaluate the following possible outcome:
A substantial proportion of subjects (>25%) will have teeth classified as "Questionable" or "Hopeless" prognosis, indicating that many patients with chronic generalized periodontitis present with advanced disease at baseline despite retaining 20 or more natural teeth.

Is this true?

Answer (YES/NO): NO